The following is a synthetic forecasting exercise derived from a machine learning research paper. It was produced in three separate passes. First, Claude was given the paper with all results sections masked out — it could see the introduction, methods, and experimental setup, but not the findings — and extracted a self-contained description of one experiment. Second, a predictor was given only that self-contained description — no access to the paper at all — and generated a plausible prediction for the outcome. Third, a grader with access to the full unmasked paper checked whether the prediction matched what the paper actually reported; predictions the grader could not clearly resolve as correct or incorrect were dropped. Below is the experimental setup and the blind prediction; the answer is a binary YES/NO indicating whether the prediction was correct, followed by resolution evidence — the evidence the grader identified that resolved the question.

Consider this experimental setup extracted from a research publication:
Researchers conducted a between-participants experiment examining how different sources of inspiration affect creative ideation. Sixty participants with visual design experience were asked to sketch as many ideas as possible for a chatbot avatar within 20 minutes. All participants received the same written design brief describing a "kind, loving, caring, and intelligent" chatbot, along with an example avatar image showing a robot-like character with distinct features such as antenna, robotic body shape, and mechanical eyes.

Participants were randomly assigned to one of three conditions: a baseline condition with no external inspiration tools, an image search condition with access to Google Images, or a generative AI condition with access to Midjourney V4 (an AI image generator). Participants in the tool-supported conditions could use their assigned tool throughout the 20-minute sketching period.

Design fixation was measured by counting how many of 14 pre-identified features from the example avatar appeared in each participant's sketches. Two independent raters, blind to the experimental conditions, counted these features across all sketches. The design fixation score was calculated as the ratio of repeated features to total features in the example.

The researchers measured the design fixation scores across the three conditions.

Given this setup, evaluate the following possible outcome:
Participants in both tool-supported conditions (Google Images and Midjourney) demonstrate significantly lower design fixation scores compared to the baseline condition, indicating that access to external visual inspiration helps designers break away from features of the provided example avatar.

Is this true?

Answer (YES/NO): NO